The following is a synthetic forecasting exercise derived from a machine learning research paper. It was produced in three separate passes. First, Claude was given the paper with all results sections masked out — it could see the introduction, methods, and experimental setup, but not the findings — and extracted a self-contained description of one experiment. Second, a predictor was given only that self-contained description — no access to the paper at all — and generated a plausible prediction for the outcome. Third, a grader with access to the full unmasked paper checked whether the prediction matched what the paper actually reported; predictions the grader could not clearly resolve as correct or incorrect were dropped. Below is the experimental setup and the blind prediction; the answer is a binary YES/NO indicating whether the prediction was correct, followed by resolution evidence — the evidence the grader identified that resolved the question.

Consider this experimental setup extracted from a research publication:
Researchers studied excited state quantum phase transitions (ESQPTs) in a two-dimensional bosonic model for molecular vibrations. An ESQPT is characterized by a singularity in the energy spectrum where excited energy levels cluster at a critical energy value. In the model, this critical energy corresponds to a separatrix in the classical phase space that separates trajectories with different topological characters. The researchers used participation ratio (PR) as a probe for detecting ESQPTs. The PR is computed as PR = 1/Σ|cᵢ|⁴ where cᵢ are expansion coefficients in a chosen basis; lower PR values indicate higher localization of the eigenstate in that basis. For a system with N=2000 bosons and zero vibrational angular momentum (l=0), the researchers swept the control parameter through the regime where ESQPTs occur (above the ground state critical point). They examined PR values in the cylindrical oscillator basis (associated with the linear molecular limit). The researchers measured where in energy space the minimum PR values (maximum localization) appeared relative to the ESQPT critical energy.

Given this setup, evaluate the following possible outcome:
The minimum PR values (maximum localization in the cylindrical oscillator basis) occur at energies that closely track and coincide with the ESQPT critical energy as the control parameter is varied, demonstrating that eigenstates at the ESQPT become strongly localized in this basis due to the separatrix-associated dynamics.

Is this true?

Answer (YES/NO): YES